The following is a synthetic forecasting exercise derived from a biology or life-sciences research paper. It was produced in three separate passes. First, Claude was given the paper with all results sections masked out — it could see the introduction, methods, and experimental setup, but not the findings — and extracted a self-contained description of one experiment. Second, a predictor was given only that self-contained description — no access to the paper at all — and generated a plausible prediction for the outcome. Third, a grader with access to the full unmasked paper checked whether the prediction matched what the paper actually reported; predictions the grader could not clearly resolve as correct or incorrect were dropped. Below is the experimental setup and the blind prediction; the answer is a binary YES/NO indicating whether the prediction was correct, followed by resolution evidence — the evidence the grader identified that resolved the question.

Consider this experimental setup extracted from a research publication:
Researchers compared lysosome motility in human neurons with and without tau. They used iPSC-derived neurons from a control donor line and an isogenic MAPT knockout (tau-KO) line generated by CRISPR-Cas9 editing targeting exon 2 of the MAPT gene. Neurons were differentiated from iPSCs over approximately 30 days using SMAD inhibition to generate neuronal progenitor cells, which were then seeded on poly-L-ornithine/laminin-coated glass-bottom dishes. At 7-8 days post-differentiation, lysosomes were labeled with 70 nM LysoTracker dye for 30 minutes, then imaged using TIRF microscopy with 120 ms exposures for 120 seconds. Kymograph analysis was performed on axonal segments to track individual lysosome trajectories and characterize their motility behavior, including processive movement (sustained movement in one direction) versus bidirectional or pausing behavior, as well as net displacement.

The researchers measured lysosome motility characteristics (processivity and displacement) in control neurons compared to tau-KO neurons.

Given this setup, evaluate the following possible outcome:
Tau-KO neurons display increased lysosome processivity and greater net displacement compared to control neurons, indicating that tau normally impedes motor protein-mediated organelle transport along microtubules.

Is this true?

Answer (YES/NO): YES